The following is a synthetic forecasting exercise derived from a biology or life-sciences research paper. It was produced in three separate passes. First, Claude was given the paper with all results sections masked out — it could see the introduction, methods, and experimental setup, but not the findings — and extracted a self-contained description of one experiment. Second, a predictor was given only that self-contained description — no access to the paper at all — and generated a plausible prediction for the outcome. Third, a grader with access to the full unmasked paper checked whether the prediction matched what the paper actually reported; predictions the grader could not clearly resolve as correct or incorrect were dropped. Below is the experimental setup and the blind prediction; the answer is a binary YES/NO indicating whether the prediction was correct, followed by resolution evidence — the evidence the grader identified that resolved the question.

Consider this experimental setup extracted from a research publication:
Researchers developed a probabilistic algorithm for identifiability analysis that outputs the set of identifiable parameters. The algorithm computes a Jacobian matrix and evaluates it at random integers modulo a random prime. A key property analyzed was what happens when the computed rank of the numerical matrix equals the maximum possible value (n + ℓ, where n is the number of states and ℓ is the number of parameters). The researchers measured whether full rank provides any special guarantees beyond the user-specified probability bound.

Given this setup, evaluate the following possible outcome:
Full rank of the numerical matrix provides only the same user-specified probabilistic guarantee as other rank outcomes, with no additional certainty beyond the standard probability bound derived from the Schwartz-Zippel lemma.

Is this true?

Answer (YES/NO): NO